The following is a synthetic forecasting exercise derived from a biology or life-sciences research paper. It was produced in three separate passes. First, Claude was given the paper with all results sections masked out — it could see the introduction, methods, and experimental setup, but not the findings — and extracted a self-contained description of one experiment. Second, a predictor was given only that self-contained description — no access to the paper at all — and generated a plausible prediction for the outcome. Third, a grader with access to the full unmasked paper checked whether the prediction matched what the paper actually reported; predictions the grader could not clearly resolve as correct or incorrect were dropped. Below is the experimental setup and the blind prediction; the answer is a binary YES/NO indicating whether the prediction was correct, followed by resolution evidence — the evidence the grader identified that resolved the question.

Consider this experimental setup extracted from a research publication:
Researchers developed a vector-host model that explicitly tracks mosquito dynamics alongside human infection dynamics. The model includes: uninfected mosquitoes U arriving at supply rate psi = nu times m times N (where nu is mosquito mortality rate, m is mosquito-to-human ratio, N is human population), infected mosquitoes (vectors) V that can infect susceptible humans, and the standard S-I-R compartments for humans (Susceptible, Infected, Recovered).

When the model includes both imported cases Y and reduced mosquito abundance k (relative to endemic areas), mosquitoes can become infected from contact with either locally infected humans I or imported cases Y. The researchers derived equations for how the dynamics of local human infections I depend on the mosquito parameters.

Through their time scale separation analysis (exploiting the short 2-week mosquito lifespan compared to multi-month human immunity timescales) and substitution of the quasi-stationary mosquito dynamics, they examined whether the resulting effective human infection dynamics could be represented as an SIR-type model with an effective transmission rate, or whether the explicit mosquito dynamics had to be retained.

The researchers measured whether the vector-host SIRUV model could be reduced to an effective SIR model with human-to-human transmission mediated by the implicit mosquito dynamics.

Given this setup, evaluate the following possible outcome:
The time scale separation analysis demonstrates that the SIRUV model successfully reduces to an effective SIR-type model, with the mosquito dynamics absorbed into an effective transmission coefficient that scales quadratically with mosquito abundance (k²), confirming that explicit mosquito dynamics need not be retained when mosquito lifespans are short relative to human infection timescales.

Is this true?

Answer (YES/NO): NO